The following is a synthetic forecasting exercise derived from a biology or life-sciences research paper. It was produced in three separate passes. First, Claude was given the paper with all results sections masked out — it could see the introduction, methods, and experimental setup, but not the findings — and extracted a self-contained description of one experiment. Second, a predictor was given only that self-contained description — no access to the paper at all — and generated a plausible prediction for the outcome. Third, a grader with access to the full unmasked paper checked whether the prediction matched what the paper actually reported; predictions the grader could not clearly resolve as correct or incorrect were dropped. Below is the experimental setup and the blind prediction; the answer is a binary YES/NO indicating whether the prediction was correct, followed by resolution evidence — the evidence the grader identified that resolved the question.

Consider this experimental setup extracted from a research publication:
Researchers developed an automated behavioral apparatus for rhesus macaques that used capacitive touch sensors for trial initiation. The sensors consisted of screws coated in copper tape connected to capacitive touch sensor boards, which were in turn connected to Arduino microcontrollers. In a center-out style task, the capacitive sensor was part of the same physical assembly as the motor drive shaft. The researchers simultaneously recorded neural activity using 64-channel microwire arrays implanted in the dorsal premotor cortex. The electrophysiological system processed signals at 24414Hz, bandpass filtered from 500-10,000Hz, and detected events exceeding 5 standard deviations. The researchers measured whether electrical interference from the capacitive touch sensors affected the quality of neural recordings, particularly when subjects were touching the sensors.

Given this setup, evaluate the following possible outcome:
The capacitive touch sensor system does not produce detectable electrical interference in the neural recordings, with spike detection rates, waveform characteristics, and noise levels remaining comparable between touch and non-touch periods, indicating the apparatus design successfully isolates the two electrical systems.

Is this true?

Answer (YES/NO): NO